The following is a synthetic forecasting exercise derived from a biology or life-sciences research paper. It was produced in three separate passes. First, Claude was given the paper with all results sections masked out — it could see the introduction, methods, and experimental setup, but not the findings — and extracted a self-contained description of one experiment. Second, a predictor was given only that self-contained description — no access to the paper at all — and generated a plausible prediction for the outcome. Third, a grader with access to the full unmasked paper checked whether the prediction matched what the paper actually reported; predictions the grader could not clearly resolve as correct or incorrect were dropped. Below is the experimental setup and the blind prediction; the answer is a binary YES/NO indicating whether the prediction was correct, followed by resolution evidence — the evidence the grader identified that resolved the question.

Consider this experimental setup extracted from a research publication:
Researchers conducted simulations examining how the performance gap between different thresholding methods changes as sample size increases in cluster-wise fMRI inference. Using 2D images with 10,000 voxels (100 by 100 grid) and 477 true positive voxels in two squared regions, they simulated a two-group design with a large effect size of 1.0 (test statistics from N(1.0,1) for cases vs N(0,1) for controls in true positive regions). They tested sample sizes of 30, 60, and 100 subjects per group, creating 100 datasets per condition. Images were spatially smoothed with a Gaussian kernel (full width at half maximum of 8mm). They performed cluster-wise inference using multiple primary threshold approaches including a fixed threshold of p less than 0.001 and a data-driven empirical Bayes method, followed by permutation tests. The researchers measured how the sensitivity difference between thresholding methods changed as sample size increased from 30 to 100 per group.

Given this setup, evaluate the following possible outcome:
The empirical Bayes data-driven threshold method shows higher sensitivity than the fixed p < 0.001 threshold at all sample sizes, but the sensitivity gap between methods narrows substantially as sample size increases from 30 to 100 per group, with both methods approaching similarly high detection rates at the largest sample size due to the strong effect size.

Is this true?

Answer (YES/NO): YES